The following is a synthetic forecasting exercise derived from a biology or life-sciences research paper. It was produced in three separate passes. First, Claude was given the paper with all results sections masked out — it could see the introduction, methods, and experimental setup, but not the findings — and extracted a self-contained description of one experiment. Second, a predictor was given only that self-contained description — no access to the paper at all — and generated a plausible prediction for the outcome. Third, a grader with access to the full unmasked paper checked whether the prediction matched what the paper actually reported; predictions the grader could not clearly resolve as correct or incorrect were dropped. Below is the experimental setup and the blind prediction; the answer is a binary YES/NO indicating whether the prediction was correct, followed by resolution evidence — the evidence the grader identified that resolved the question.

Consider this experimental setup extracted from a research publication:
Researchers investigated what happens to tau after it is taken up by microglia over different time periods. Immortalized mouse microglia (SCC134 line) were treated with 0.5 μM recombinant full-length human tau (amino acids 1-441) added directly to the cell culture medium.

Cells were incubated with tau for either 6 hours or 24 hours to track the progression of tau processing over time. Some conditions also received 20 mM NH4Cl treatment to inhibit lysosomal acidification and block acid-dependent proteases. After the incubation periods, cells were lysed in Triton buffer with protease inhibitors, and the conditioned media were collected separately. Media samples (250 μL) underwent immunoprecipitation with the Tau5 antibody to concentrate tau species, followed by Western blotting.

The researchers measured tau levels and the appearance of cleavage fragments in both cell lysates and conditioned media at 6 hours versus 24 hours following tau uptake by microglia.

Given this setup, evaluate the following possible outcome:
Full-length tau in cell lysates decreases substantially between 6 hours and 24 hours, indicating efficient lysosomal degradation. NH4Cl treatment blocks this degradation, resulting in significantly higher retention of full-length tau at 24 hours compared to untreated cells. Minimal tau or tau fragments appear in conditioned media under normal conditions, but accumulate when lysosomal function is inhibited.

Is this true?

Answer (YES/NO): NO